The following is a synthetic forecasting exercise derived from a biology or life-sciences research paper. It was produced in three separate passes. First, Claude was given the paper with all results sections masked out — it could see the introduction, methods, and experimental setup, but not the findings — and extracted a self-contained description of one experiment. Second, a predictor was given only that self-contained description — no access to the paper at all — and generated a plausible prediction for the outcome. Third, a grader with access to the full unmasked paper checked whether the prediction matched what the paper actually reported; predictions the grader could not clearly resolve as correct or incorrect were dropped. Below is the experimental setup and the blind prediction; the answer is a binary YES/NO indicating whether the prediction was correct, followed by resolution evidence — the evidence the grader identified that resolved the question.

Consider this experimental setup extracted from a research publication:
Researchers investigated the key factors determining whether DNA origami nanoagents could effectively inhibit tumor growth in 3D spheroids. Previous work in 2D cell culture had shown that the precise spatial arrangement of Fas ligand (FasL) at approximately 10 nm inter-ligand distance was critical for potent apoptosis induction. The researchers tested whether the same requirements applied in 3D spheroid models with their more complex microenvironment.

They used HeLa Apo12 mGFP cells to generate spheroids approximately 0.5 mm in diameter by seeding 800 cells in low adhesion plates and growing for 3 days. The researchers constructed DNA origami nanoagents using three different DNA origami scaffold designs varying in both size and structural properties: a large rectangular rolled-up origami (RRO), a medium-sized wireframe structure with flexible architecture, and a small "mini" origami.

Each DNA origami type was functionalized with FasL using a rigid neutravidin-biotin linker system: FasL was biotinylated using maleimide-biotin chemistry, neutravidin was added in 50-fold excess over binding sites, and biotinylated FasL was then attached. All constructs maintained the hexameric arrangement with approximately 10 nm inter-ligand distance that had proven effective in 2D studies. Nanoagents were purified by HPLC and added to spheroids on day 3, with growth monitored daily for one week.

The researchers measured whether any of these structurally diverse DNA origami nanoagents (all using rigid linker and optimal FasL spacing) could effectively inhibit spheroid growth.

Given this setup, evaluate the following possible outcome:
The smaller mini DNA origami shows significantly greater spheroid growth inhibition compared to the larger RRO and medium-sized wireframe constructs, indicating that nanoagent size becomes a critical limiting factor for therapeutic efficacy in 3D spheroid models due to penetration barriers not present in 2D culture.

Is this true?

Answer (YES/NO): NO